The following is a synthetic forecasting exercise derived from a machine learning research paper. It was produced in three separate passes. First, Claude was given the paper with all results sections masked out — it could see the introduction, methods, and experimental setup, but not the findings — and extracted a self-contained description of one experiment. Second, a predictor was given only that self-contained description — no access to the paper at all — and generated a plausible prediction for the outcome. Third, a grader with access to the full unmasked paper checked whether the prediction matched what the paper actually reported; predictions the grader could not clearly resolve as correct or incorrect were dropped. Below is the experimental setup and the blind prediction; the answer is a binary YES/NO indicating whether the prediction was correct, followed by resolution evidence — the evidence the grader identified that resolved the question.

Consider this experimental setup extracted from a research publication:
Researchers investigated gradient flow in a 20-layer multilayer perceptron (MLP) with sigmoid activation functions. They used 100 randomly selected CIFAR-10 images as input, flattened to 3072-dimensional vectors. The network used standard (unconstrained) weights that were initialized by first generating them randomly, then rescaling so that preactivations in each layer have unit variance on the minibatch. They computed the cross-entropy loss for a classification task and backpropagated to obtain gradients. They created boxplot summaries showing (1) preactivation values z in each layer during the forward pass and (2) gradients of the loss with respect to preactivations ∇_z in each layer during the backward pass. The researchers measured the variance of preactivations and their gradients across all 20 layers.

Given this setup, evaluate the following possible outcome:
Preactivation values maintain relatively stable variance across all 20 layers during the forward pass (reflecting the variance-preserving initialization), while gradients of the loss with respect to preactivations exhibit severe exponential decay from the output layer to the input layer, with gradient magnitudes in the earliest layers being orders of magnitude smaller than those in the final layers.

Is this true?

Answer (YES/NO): YES